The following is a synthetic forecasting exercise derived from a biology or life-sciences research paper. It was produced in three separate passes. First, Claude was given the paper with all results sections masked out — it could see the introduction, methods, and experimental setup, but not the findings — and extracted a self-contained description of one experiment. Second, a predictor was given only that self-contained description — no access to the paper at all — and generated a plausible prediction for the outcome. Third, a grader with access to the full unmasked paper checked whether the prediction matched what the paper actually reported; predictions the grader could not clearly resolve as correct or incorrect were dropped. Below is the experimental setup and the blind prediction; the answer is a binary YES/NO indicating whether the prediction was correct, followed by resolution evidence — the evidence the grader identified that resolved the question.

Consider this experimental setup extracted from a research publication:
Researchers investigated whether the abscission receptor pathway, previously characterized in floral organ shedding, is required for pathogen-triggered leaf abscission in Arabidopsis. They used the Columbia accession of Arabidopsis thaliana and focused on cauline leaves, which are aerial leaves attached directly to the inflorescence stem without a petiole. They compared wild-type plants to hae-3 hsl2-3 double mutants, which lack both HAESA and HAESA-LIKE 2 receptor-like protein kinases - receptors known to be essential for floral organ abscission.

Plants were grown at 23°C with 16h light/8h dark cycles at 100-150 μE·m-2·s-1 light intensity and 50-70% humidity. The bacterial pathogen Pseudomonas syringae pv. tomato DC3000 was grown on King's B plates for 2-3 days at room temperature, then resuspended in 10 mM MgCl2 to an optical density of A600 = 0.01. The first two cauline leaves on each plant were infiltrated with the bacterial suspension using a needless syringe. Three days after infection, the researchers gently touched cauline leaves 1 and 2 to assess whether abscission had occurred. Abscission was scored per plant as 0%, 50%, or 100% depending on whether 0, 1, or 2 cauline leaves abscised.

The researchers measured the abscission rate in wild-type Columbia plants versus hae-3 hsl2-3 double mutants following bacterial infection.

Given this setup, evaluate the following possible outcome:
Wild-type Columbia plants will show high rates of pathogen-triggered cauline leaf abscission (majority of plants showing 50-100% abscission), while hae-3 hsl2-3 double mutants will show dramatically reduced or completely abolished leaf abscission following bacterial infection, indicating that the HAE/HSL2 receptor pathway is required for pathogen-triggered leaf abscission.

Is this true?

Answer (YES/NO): YES